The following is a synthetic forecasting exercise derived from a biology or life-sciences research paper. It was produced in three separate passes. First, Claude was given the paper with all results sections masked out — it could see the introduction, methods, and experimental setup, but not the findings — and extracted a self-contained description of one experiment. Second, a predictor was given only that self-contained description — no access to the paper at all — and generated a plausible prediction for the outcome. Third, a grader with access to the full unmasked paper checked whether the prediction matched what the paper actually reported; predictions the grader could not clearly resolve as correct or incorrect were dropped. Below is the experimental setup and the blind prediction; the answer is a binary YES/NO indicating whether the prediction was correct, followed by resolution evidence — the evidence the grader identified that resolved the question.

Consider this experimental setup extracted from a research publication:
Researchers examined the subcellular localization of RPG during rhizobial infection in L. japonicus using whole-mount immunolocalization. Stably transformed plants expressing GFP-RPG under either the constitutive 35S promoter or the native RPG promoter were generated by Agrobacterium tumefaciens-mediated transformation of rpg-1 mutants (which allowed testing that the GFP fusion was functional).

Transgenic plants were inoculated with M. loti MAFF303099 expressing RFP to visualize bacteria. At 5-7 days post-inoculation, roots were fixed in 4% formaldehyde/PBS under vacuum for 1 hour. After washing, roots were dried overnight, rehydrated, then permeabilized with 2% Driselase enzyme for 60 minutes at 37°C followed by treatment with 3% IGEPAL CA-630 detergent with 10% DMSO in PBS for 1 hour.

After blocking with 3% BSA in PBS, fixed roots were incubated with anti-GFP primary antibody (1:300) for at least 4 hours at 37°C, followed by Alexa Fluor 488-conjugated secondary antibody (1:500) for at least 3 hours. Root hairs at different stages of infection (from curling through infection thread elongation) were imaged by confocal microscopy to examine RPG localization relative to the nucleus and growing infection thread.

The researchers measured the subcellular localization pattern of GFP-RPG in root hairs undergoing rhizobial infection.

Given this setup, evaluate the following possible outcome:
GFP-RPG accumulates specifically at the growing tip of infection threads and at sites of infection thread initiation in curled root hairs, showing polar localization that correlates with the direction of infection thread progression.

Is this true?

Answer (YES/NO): NO